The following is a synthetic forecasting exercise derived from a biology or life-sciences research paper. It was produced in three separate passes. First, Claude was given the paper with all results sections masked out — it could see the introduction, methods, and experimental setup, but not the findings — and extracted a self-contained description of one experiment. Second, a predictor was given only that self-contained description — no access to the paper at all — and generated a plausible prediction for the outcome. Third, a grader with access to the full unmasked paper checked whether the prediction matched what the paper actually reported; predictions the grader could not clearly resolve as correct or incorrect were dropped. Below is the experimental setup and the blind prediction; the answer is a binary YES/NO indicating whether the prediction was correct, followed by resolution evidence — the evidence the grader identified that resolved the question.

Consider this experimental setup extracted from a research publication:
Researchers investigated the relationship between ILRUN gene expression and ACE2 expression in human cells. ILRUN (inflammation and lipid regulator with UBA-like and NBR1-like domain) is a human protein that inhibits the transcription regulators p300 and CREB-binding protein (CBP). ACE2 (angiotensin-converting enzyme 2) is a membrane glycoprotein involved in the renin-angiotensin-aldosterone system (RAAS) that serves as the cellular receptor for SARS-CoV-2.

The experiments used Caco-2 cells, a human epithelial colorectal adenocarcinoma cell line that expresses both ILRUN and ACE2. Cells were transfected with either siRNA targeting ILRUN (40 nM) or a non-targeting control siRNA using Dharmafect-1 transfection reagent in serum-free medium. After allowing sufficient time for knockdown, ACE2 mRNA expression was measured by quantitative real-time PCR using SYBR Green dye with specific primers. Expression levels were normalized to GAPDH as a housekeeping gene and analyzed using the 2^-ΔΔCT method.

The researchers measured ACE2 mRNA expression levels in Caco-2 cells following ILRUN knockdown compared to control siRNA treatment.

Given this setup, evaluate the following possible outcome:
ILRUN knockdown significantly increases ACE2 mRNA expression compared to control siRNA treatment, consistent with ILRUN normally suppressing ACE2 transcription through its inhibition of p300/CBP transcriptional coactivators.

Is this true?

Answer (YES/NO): YES